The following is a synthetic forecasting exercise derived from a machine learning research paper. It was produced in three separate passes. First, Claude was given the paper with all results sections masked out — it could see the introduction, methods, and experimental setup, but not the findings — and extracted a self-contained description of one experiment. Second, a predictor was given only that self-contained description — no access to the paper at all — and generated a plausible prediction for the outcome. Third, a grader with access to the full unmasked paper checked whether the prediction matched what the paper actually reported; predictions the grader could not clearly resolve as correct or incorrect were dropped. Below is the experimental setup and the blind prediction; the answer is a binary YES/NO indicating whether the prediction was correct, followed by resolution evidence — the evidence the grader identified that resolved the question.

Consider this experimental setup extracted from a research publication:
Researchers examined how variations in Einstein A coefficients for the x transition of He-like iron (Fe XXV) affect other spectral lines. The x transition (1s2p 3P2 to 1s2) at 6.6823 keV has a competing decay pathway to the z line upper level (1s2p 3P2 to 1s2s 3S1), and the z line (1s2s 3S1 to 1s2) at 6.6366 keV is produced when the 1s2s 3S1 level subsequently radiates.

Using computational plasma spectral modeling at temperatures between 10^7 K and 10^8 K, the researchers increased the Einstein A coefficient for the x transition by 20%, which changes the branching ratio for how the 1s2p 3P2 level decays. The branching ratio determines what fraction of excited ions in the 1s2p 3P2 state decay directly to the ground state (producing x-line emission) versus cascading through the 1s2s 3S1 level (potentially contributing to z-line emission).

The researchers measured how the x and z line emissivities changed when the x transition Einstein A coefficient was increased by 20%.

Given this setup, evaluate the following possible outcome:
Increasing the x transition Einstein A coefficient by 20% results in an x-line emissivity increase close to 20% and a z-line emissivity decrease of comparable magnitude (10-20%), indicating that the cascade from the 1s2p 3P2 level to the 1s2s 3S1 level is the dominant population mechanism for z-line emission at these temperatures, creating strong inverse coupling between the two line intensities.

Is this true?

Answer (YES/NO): NO